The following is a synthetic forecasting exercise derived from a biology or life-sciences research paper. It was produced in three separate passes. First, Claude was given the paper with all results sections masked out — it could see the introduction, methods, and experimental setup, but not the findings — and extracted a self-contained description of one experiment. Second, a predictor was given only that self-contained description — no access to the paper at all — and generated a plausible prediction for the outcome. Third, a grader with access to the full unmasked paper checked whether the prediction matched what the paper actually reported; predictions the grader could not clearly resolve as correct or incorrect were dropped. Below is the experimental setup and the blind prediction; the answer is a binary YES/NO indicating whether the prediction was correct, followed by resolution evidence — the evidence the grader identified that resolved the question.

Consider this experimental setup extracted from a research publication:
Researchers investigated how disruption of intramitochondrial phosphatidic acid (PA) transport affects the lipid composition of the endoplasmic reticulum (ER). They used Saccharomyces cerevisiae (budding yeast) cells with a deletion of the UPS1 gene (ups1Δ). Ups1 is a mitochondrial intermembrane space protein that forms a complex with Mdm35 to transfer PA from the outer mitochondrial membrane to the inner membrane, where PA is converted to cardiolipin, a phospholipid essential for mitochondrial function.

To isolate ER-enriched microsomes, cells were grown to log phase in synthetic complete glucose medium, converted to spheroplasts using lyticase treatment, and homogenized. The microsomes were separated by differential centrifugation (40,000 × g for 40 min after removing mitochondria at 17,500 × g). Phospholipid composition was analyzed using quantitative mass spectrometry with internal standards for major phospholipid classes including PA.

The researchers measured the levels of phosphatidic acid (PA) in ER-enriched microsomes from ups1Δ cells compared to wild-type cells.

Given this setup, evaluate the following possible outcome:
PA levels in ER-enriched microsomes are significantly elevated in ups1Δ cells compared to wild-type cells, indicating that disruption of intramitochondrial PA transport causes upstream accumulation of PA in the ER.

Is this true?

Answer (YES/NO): NO